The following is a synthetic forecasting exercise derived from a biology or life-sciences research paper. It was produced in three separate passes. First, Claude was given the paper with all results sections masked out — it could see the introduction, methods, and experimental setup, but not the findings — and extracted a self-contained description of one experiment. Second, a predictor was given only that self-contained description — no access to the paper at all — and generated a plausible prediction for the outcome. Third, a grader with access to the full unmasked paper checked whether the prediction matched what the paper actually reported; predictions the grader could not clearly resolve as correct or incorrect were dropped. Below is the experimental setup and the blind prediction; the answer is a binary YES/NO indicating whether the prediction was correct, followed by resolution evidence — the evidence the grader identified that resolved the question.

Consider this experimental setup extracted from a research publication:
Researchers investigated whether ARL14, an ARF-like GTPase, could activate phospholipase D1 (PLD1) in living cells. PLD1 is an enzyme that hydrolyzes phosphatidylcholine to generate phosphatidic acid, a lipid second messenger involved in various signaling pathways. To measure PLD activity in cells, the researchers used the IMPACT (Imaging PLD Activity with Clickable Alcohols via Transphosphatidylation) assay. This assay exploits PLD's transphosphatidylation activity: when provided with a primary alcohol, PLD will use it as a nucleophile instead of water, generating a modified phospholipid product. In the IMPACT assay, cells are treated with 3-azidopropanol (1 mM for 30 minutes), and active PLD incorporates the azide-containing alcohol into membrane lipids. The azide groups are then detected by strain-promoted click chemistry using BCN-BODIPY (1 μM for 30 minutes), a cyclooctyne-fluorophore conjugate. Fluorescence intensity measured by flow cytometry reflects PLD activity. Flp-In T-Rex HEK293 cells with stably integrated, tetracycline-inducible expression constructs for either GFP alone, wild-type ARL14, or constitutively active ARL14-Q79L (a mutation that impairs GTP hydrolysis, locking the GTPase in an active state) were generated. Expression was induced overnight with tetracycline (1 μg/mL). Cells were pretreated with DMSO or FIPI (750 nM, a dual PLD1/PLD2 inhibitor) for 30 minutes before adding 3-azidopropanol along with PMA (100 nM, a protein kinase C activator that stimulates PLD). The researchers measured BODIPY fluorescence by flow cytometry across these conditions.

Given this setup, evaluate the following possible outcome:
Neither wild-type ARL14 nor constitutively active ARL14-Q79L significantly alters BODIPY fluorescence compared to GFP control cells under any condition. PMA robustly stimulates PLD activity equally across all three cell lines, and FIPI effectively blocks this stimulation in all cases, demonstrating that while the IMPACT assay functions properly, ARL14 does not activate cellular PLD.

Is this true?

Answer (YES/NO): NO